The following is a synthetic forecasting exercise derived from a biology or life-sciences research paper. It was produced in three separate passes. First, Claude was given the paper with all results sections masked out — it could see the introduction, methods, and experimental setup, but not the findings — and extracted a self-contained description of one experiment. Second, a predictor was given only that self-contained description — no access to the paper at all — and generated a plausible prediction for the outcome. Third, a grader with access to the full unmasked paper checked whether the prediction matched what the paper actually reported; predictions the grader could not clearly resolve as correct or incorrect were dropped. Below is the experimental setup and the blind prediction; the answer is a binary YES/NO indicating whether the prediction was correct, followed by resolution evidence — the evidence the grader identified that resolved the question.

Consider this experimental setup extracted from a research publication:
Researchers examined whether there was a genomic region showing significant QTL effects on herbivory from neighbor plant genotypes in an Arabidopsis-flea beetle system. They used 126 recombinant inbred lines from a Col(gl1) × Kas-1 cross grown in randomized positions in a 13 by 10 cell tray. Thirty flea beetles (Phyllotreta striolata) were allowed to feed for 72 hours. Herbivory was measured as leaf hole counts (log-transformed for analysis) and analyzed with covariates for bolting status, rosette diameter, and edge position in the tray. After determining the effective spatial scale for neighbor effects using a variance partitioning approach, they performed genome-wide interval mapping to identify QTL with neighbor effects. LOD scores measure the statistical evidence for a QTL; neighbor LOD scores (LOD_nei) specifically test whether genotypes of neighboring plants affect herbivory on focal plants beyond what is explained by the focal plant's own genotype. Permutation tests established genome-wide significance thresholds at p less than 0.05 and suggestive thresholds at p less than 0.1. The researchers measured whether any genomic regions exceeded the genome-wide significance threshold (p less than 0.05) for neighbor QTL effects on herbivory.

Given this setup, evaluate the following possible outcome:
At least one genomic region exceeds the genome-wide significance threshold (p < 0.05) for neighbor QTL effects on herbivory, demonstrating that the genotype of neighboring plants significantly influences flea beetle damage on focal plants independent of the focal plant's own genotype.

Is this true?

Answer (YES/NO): NO